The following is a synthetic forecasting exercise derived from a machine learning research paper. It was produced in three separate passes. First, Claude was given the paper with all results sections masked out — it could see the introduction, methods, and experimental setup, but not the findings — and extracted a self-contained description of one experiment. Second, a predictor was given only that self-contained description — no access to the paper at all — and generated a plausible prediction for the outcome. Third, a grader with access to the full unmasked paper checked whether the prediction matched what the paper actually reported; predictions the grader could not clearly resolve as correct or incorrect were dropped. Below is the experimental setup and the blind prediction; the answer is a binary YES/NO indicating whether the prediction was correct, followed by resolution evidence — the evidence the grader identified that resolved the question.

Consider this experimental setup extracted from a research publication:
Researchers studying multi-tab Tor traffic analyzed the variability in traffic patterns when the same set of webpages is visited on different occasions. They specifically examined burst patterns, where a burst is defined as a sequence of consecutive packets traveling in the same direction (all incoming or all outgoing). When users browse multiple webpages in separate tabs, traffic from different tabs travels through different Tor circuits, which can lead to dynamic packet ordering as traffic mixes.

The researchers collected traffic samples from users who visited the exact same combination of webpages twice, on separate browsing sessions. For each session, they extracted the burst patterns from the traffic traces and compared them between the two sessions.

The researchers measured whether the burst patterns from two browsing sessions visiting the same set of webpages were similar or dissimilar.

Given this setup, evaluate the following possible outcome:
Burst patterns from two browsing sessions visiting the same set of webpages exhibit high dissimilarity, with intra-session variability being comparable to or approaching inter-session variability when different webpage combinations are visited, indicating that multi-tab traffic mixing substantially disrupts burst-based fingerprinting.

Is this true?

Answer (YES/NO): NO